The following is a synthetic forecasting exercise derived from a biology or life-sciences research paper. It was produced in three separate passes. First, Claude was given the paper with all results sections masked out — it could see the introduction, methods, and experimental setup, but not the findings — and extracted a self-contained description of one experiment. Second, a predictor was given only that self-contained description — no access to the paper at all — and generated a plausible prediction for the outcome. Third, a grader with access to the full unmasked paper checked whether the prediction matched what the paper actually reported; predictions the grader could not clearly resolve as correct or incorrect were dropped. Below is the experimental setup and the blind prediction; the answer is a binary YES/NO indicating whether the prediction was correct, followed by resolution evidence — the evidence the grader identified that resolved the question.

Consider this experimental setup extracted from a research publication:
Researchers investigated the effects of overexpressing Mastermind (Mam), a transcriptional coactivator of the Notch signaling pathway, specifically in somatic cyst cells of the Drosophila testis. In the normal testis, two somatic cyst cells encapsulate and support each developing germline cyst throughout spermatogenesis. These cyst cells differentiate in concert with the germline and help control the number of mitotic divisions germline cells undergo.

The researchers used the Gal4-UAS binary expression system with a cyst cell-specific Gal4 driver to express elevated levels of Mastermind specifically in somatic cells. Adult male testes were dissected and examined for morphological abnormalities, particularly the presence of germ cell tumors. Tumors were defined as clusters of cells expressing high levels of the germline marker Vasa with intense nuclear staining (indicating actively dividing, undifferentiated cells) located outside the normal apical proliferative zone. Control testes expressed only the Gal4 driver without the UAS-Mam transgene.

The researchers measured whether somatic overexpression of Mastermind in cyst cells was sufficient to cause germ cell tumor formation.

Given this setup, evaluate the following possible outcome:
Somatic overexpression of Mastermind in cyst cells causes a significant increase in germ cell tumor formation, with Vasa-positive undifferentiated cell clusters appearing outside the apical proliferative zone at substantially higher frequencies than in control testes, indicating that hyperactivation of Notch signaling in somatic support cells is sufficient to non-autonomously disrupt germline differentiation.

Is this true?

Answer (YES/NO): YES